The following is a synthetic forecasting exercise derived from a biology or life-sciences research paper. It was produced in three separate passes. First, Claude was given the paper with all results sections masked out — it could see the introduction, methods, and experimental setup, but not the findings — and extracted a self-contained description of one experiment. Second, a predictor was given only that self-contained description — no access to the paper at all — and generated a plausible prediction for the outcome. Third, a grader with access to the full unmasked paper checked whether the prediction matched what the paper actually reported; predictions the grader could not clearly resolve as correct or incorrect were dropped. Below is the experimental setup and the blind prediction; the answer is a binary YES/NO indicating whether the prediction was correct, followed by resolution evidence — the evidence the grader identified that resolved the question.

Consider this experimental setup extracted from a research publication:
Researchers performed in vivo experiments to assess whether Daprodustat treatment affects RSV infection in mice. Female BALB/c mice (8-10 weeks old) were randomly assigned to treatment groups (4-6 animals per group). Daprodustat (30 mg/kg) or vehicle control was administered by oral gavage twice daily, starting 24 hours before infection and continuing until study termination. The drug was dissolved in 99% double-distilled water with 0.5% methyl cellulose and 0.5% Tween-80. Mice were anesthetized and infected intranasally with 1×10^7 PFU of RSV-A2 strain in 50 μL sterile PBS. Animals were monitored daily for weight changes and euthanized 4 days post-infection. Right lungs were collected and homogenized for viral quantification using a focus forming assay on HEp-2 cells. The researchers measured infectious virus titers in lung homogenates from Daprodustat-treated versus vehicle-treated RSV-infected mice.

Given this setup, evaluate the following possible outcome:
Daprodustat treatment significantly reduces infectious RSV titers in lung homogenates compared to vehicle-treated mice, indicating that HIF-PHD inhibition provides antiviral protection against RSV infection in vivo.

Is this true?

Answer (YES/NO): YES